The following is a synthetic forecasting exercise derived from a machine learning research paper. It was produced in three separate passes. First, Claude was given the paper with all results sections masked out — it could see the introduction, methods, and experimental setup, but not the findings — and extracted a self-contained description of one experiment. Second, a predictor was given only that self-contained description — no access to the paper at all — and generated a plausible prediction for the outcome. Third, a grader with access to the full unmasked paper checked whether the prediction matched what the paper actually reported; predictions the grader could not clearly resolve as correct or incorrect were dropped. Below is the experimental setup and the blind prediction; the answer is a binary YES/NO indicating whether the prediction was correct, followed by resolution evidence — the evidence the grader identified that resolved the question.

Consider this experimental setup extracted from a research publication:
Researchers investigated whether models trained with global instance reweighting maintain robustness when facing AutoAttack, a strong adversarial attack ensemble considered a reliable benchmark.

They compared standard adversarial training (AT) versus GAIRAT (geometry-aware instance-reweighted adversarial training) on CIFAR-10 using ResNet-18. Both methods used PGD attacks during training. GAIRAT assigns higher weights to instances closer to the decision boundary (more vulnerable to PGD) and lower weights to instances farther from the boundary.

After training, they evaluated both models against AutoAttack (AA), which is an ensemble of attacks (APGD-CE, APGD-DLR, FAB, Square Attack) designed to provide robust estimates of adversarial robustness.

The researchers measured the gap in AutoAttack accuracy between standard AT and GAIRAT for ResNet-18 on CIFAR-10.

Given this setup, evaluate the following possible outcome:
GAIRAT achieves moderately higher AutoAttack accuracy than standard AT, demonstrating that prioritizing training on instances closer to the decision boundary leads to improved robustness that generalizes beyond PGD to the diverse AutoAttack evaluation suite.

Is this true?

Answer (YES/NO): NO